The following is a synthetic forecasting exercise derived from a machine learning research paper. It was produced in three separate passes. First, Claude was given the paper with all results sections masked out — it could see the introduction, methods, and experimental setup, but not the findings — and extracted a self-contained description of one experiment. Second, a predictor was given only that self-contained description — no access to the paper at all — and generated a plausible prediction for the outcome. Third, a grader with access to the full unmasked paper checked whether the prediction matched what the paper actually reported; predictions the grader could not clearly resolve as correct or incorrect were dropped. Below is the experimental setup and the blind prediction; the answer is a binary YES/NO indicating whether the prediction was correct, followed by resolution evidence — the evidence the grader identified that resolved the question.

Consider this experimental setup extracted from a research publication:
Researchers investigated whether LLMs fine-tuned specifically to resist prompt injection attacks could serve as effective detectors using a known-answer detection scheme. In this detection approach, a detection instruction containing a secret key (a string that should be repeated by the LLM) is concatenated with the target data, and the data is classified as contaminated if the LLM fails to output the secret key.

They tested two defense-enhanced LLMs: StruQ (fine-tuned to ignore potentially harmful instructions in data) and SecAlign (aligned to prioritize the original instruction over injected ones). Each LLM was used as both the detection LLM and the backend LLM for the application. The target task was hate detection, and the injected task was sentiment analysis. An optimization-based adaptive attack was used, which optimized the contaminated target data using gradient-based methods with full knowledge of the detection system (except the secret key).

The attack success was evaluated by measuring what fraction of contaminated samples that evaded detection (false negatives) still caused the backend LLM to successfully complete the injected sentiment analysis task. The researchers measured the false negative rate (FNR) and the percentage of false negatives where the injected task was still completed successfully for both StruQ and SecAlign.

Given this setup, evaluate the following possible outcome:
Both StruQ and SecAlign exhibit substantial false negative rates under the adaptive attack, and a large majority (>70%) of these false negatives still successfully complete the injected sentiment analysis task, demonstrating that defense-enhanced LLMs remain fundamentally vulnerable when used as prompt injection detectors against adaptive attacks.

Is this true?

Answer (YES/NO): NO